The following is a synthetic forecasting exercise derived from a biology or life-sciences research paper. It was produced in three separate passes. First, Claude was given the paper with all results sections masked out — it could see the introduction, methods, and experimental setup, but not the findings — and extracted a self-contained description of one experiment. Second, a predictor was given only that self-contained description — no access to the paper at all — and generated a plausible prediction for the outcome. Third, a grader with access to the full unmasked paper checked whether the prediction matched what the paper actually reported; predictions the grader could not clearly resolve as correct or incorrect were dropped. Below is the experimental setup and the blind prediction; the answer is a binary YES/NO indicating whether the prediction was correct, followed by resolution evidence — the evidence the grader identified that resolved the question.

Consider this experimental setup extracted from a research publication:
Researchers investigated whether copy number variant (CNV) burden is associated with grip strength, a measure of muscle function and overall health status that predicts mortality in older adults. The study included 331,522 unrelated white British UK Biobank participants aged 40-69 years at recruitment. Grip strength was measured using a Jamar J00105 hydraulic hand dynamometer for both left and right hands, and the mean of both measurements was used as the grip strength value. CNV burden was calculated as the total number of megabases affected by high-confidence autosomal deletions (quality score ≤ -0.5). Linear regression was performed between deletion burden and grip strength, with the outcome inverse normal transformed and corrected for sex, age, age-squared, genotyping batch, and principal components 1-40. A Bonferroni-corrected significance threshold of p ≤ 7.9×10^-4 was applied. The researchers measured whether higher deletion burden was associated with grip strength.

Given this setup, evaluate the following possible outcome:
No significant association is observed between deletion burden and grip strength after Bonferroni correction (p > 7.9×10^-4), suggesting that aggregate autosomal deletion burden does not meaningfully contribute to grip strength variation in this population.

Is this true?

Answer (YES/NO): NO